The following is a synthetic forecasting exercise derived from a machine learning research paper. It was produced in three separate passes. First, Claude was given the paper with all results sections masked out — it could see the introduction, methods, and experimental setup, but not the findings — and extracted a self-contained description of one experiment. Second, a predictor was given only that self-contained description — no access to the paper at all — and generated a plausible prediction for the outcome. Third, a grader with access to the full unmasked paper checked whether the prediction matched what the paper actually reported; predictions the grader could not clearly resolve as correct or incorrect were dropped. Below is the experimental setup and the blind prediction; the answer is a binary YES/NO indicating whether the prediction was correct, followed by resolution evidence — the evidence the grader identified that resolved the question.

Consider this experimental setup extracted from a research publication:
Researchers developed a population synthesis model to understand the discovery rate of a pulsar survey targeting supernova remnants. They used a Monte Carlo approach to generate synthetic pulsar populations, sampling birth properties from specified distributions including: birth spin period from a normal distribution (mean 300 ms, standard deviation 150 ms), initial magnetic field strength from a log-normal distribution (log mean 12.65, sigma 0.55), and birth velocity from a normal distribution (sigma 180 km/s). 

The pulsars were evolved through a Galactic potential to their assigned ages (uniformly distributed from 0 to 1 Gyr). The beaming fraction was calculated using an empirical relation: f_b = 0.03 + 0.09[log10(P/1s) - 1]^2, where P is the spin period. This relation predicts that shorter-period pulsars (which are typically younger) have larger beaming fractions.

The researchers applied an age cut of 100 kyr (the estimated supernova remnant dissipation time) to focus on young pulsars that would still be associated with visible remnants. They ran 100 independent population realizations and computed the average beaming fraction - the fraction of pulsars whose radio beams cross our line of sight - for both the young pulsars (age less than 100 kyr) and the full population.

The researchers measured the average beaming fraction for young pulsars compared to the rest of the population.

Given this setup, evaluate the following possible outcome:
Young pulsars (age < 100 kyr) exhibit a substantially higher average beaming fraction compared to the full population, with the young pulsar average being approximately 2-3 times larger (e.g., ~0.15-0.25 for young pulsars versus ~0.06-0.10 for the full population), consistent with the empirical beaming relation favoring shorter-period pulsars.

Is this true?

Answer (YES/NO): YES